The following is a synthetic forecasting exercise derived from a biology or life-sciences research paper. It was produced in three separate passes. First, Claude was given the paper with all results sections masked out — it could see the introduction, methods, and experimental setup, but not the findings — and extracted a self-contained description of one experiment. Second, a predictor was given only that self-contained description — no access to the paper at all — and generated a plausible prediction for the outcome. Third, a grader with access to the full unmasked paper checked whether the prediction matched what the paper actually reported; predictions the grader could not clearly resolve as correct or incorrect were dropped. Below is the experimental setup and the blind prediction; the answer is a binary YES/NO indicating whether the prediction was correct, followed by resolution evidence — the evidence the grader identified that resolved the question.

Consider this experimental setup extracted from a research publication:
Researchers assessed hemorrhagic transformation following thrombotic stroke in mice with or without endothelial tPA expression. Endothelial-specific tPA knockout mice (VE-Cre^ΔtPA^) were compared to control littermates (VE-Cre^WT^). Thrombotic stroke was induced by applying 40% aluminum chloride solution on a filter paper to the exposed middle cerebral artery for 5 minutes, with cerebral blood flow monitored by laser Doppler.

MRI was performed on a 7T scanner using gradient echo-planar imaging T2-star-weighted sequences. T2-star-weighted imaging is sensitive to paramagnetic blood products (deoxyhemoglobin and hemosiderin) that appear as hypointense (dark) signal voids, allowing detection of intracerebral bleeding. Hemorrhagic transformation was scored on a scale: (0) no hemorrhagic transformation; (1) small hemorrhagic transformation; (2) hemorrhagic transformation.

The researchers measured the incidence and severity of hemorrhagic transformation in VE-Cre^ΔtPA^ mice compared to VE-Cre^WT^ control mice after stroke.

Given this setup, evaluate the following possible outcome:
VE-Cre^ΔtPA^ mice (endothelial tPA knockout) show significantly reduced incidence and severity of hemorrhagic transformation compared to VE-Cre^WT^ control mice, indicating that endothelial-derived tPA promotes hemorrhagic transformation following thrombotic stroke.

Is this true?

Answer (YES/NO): NO